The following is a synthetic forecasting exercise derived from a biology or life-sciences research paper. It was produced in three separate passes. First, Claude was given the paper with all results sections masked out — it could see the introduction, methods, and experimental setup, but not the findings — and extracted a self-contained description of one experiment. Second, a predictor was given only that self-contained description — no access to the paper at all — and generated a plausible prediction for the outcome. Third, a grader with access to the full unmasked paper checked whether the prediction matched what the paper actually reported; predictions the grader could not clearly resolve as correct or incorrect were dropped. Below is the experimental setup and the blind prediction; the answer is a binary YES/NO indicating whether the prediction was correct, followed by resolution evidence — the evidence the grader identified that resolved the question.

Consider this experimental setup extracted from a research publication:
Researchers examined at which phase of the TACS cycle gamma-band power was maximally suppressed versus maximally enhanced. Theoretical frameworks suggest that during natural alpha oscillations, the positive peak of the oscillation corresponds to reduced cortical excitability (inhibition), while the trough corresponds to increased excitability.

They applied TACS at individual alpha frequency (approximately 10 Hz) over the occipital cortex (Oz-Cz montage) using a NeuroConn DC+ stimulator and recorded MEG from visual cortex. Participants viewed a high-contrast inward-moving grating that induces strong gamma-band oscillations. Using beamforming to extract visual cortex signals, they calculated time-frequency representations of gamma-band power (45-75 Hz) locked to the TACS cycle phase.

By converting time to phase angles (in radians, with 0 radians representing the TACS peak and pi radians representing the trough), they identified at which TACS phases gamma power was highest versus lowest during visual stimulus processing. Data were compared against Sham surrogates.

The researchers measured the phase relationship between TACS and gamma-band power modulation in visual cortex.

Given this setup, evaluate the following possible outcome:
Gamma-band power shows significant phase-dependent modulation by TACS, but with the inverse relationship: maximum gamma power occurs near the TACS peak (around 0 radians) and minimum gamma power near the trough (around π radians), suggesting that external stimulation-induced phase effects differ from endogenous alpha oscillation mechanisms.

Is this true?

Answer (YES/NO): NO